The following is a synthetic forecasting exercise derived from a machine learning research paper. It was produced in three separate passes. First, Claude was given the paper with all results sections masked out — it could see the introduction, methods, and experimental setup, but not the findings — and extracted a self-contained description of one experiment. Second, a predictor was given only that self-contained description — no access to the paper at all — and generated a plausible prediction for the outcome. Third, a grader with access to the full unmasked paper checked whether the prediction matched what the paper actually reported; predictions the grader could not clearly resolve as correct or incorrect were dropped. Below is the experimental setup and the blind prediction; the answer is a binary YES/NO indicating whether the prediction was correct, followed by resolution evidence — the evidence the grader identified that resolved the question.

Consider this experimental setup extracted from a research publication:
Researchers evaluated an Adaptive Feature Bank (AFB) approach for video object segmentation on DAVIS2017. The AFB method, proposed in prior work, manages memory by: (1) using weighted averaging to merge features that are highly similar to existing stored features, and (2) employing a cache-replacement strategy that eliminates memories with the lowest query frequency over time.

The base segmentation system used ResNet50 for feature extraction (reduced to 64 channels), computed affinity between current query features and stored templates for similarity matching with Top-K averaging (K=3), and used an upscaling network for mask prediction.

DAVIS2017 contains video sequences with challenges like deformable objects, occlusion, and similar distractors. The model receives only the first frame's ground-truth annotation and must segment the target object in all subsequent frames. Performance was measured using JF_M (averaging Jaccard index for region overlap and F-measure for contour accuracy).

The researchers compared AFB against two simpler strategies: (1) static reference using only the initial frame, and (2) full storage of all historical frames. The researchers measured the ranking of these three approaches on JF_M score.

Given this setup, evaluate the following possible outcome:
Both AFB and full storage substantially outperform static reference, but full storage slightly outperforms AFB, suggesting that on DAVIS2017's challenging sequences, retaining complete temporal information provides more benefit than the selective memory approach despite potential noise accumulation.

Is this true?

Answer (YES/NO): NO